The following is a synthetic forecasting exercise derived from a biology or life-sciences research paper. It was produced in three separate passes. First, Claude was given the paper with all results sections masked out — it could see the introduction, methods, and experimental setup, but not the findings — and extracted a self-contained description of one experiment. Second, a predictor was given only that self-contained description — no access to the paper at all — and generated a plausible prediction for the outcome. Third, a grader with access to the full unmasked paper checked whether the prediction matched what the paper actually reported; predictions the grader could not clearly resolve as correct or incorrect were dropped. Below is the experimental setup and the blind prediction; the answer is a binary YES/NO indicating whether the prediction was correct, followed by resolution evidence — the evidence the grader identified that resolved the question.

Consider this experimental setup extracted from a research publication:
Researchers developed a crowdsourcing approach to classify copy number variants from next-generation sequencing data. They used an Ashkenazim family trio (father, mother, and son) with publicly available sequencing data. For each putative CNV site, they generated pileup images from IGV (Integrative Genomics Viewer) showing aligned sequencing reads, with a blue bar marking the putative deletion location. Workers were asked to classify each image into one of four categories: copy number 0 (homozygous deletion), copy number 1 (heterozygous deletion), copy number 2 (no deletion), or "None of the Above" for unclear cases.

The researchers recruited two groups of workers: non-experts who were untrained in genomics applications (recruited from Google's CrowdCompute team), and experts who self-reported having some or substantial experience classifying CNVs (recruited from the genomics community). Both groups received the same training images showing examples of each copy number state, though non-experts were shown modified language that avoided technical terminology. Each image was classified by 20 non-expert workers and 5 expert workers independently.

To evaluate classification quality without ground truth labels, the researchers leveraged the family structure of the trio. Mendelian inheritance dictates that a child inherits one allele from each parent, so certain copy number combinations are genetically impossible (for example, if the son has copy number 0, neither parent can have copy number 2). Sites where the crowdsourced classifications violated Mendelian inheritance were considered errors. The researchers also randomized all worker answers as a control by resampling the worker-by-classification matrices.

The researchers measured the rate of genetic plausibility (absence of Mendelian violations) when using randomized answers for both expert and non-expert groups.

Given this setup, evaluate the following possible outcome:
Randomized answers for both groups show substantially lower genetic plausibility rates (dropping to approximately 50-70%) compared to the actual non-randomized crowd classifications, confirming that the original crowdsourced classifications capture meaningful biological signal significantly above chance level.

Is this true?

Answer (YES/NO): NO